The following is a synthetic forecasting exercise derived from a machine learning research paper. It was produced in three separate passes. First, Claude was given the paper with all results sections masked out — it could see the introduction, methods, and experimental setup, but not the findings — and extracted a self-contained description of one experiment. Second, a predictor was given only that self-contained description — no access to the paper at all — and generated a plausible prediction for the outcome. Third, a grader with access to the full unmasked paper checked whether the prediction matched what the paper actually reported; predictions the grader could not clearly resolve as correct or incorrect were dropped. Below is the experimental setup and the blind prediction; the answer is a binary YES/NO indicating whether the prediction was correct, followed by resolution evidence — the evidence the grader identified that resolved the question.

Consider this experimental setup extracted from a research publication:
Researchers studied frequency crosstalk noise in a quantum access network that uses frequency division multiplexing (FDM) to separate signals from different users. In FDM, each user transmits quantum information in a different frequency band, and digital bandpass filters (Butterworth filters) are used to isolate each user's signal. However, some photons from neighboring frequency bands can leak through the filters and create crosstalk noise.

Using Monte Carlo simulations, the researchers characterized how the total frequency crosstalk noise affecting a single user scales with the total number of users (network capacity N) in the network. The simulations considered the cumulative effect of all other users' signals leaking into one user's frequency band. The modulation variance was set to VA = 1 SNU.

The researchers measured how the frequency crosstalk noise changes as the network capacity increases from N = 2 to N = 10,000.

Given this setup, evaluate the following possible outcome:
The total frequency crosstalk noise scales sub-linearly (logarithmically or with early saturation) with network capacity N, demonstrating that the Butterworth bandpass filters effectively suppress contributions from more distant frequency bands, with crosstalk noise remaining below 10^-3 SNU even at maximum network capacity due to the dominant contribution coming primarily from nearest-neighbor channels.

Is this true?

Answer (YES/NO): NO